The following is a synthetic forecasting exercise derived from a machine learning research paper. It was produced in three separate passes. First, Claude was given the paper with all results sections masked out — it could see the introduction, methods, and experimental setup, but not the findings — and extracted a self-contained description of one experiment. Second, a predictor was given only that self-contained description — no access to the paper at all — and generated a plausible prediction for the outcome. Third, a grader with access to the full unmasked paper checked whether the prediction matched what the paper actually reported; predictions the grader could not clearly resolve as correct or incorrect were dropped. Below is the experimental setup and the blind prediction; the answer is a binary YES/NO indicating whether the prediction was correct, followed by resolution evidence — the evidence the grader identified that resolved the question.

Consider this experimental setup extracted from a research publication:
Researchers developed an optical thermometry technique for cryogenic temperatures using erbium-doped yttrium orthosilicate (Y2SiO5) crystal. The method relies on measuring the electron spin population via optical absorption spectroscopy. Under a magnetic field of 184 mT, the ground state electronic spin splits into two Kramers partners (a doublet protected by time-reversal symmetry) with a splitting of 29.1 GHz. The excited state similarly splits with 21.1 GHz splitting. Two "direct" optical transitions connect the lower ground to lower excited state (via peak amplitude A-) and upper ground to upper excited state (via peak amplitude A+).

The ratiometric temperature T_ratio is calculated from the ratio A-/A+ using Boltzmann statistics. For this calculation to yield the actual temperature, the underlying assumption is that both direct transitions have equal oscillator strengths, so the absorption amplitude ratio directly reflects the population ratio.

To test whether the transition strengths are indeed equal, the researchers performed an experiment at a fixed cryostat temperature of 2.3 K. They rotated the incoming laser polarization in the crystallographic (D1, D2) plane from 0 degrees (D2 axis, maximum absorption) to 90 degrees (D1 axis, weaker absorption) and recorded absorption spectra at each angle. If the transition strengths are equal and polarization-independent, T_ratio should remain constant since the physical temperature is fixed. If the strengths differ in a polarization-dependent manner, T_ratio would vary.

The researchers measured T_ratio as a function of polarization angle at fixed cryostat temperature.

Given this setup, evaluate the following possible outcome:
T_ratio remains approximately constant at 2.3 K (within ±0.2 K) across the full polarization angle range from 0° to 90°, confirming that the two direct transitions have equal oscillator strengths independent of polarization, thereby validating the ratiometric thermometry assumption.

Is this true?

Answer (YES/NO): NO